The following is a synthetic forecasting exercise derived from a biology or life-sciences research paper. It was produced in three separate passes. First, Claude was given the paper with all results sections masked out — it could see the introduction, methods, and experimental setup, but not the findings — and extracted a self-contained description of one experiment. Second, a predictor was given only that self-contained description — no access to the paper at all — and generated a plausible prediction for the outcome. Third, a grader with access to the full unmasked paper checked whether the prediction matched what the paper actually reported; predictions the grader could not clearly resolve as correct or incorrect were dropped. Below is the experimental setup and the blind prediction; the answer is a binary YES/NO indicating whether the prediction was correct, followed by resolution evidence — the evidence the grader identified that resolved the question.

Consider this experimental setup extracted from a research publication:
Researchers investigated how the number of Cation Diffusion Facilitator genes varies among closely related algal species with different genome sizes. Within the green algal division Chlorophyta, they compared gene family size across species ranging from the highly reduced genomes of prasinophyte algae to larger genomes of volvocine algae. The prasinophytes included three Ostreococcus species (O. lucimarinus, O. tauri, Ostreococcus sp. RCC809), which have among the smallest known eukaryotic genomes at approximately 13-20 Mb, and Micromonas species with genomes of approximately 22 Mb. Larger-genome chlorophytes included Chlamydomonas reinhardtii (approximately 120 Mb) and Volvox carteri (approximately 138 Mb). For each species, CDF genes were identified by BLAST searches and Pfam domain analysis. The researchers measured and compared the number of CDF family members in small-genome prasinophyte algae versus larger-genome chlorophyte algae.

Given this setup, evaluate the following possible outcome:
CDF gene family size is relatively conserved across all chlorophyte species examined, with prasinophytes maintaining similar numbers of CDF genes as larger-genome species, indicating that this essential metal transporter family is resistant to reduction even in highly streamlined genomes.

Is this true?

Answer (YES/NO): NO